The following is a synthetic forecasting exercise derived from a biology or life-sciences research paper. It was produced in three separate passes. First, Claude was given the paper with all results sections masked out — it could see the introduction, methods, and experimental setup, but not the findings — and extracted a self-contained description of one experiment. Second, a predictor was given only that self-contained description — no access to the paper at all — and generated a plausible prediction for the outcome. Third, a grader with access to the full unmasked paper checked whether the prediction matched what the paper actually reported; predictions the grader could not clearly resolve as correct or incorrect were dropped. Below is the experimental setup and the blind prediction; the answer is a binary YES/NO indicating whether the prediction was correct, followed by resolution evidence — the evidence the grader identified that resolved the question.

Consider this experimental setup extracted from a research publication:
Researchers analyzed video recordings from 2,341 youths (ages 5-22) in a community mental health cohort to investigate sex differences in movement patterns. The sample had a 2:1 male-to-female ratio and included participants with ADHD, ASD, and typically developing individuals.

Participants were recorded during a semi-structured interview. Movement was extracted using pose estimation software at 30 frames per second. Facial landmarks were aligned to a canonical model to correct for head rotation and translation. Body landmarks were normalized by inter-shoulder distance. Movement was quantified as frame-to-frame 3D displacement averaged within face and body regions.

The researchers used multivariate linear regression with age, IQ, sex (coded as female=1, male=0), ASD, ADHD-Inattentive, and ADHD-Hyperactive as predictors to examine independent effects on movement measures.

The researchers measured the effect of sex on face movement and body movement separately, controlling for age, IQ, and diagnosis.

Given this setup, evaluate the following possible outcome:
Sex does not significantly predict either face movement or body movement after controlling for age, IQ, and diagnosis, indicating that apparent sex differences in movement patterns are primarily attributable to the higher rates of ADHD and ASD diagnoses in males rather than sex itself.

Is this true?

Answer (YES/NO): NO